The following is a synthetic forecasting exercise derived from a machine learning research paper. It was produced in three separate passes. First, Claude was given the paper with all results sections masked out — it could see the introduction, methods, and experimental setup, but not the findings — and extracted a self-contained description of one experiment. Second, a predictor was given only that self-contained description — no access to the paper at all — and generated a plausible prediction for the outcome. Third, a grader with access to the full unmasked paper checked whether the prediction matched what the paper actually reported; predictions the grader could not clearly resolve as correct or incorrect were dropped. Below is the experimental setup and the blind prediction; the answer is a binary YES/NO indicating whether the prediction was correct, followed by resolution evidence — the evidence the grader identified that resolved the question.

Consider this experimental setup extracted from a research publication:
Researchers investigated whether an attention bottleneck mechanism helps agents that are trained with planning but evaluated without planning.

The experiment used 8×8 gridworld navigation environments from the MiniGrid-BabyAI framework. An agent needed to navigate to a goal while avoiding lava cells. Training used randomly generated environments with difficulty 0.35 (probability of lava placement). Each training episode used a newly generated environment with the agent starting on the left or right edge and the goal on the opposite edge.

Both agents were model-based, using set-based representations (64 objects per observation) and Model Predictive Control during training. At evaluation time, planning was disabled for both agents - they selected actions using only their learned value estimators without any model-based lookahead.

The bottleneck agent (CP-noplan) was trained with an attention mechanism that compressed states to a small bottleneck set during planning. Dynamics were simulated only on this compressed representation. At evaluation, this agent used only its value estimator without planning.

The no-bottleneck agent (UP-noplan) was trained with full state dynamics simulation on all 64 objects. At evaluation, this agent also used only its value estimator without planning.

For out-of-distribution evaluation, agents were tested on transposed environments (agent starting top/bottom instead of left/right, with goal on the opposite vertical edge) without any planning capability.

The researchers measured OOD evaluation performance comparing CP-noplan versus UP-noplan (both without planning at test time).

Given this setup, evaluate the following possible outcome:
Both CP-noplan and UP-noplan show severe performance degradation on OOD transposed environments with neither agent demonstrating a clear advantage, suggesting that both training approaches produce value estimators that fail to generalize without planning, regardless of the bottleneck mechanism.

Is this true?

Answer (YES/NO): NO